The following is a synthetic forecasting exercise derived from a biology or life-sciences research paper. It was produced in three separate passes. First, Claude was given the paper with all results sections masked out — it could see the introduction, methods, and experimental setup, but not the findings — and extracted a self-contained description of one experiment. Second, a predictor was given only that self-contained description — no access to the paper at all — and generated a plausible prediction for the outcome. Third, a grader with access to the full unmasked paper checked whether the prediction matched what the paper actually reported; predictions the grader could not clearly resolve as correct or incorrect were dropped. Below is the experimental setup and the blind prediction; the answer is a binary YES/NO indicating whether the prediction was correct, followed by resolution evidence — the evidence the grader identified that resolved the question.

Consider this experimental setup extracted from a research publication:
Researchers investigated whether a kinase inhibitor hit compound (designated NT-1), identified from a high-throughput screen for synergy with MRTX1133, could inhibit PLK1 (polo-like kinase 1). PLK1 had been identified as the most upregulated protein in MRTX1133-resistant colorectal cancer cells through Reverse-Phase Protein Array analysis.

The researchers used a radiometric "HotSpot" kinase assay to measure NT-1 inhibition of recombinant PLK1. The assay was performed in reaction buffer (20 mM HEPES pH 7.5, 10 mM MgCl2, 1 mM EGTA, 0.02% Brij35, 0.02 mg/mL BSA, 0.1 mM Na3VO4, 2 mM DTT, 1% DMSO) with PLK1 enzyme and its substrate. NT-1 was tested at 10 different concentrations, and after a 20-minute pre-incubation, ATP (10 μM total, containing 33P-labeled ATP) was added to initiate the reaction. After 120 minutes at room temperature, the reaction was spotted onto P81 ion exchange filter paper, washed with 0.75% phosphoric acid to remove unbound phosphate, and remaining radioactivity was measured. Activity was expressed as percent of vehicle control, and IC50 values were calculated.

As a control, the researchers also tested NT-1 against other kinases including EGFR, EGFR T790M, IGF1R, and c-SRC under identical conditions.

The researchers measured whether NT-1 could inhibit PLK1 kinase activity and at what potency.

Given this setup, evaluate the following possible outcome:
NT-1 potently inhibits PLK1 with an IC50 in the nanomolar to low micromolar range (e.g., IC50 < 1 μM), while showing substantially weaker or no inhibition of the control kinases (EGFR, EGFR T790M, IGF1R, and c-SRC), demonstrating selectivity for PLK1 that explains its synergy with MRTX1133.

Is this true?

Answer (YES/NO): NO